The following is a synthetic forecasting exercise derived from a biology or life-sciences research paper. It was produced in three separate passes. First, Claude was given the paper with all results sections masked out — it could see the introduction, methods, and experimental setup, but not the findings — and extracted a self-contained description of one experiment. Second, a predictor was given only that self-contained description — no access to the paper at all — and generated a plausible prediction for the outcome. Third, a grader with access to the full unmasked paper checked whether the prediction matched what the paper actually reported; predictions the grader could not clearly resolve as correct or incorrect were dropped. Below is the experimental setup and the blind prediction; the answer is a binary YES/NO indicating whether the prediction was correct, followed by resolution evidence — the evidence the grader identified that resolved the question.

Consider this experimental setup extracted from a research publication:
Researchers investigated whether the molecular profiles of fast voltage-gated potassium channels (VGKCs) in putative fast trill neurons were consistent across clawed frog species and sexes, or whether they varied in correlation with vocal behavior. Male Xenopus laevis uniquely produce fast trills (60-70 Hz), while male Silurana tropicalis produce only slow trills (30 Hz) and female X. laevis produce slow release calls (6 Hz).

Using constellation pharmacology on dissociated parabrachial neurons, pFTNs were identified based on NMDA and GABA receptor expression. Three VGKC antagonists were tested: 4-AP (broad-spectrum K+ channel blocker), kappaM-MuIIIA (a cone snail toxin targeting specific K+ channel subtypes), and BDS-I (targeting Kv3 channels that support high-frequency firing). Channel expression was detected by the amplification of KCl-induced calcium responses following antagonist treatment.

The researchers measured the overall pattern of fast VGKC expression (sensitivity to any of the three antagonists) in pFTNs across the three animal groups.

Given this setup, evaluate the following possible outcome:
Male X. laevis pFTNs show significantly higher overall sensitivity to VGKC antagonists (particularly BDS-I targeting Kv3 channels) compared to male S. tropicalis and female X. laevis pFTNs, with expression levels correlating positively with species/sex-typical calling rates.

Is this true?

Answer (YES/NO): NO